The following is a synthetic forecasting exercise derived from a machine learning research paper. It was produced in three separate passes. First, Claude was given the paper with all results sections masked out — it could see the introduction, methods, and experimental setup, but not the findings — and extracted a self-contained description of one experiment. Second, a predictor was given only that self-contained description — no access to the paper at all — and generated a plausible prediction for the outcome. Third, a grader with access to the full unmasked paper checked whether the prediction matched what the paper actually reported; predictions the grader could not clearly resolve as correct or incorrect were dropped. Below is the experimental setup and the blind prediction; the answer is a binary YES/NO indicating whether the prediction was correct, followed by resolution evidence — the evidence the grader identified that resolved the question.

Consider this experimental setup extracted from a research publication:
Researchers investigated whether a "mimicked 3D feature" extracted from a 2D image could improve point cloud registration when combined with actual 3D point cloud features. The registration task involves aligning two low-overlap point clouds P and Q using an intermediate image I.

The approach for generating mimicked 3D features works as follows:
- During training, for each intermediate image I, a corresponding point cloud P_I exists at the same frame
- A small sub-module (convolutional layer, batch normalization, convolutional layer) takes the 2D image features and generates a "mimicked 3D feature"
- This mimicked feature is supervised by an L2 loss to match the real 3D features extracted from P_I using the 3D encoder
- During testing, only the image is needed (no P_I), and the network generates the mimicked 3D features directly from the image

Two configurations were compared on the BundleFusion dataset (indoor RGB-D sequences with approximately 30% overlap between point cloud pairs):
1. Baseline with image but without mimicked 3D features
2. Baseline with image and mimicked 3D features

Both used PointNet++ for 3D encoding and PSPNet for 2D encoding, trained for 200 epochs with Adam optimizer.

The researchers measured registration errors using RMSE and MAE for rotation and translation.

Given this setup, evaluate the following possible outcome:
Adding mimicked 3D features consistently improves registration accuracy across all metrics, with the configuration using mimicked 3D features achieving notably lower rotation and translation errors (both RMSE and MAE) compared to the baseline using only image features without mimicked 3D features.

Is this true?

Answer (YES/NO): YES